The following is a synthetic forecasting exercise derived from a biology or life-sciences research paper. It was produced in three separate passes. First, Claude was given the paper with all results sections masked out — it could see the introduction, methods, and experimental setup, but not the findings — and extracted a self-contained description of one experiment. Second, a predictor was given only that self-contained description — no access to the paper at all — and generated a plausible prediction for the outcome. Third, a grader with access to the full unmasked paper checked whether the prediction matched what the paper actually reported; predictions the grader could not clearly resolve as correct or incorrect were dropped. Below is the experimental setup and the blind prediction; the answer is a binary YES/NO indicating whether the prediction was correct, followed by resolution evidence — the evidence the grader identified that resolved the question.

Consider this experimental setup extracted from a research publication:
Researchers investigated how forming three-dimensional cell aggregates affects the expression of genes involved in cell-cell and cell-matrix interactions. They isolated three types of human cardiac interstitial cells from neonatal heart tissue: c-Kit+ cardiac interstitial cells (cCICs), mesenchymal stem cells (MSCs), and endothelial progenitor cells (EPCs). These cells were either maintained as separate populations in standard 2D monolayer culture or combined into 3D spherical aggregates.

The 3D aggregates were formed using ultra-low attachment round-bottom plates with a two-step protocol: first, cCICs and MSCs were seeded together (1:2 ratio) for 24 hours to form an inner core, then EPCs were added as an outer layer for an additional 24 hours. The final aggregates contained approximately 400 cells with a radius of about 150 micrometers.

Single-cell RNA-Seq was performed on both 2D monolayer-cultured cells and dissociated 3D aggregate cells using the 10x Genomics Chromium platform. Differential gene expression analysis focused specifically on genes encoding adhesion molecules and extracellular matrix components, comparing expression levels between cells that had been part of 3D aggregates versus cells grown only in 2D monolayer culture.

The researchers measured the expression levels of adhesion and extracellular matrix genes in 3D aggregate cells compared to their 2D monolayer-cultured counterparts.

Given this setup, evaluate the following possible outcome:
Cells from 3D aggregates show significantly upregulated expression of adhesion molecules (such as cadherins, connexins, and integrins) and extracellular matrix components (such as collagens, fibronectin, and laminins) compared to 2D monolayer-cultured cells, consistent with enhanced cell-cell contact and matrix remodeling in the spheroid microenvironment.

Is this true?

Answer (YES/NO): NO